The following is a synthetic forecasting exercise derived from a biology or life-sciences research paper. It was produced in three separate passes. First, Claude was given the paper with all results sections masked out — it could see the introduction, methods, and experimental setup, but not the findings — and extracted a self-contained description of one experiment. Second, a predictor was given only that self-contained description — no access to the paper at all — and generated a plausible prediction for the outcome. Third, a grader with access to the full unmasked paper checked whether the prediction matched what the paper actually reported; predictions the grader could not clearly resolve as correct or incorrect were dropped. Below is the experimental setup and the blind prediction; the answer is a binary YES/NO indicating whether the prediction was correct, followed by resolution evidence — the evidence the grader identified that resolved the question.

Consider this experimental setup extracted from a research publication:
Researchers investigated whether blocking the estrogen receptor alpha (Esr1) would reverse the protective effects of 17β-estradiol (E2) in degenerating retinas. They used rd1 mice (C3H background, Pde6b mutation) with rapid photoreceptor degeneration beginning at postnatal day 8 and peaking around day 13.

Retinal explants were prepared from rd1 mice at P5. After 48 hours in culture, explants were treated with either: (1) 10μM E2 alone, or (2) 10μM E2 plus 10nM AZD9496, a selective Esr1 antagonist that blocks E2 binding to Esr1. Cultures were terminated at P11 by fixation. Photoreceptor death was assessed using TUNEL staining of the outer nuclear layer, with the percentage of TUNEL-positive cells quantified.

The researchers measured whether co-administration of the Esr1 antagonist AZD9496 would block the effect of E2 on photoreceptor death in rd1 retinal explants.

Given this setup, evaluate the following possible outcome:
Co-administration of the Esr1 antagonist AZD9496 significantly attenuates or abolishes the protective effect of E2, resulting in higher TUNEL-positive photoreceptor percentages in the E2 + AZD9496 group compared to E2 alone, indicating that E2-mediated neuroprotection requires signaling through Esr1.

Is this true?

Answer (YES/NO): YES